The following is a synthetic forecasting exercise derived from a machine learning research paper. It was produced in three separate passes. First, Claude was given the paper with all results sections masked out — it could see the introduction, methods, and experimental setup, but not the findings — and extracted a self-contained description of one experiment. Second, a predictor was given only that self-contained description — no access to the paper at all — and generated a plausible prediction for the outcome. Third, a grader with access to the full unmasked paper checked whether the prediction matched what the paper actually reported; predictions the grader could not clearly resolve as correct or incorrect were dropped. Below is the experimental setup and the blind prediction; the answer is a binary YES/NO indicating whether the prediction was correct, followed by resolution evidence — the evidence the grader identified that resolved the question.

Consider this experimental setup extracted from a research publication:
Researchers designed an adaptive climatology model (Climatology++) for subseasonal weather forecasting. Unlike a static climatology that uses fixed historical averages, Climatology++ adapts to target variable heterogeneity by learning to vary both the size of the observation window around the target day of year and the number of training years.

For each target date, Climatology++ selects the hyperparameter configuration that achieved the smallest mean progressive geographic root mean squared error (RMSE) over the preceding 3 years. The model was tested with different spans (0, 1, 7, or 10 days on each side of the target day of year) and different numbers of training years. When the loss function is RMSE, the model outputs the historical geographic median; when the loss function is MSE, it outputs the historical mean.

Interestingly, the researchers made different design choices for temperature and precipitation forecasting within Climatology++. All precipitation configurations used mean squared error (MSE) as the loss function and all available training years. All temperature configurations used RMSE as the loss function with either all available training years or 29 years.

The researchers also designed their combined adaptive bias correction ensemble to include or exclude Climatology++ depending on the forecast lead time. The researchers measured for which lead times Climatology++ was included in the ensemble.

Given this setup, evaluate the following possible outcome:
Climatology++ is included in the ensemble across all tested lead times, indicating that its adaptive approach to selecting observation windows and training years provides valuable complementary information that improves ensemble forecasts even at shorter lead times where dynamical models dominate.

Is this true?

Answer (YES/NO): NO